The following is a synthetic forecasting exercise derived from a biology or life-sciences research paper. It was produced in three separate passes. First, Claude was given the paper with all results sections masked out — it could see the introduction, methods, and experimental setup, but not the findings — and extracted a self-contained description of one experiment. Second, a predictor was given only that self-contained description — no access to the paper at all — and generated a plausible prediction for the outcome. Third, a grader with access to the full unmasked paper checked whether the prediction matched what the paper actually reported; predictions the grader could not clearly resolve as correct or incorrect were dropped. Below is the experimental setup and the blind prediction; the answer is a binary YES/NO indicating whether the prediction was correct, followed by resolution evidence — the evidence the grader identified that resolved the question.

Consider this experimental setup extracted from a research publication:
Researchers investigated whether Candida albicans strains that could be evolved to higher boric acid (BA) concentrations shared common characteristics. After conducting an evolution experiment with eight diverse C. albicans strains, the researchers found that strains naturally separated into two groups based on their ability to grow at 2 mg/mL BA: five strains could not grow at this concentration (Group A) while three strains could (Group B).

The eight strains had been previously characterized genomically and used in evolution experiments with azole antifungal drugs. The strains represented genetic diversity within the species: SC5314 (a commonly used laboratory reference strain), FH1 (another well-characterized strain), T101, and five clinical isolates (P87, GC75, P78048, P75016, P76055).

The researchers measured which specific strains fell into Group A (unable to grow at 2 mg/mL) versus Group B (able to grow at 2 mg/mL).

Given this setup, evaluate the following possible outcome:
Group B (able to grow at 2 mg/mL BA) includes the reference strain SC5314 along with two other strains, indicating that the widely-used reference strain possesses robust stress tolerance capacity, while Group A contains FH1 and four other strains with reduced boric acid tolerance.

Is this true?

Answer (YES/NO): NO